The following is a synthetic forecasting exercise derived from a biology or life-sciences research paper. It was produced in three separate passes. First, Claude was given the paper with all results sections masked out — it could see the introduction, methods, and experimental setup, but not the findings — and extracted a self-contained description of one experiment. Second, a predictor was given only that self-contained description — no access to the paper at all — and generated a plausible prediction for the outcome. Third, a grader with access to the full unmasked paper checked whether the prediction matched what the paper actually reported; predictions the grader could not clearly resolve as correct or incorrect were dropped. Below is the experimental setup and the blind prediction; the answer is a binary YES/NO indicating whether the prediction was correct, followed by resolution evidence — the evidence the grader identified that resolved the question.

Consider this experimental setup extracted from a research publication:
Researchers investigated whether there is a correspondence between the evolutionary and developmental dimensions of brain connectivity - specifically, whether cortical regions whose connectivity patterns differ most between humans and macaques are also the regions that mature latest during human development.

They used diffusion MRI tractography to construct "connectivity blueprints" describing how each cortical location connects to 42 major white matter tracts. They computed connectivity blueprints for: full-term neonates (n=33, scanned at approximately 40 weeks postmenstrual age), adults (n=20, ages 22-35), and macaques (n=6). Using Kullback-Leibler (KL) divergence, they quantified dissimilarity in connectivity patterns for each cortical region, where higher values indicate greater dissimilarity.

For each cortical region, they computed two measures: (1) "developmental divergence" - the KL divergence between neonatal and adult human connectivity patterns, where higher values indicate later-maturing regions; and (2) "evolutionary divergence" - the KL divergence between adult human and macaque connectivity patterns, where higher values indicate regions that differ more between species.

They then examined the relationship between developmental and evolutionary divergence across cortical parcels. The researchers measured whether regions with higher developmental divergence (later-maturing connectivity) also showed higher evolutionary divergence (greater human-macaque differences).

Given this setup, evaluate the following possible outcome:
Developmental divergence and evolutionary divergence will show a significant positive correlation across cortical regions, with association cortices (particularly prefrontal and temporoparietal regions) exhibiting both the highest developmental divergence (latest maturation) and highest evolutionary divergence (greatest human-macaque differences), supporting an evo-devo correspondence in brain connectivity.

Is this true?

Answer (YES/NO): YES